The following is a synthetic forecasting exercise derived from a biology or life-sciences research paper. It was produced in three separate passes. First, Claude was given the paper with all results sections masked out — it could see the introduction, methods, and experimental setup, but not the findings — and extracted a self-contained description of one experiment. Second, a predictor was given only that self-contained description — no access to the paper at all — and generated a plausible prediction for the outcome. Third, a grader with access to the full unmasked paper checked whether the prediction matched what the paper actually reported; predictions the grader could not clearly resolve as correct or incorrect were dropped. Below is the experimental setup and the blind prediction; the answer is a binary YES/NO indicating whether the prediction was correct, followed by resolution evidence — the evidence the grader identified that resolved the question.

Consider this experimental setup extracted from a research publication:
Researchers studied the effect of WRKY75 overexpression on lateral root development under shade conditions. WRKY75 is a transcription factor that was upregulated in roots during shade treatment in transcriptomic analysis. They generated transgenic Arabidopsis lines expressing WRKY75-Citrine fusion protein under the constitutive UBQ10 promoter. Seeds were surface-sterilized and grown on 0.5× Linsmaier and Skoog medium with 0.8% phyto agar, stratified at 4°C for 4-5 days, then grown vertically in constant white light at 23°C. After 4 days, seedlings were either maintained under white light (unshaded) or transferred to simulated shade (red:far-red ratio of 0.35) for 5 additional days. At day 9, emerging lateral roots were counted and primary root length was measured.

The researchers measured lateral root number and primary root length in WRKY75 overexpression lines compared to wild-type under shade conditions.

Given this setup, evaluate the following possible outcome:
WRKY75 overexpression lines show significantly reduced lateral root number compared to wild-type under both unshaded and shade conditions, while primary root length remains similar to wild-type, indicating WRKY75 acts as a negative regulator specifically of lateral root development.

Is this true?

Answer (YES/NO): NO